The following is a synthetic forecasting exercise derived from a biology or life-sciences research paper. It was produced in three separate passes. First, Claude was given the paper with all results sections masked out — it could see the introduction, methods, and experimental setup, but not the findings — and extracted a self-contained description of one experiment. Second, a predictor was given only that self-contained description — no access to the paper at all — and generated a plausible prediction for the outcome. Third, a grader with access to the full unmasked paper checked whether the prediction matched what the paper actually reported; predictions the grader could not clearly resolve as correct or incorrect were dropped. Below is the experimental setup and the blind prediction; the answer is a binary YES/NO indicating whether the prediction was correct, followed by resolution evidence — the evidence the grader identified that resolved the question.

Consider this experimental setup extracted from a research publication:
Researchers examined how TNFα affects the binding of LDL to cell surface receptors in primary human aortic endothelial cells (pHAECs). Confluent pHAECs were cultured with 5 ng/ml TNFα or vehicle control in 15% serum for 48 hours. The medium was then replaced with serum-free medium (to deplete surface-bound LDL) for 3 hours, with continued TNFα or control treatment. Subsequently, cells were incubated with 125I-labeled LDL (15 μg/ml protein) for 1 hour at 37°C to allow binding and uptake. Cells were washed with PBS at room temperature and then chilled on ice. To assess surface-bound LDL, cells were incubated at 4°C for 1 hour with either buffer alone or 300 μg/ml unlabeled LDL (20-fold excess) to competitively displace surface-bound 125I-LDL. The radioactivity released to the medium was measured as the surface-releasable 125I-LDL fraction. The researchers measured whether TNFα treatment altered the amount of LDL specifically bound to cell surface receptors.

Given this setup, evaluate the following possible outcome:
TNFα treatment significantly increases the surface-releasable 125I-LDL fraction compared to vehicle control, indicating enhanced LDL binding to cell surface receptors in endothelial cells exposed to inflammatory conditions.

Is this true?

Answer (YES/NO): YES